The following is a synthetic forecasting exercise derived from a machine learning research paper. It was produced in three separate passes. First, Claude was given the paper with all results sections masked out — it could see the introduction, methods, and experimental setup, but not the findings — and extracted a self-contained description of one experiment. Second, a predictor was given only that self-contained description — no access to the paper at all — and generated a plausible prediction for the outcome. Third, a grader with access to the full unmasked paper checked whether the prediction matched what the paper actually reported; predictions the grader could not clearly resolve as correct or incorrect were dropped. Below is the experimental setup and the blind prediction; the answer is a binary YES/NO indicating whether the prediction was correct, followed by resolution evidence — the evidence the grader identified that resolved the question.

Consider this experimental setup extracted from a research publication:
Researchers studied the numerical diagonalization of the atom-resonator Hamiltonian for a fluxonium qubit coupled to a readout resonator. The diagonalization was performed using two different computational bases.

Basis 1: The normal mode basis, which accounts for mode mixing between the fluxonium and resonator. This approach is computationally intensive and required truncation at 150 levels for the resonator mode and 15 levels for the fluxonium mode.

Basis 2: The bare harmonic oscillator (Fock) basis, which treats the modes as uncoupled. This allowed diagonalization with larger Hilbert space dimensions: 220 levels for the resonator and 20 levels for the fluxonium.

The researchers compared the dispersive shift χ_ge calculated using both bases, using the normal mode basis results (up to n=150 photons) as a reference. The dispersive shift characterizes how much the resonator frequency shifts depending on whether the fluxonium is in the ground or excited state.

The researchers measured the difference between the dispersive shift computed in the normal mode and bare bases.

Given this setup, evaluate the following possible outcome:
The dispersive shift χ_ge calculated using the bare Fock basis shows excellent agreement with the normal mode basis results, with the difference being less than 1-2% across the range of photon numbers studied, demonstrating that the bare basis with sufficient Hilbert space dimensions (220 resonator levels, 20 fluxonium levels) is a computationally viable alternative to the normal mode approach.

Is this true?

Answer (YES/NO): NO